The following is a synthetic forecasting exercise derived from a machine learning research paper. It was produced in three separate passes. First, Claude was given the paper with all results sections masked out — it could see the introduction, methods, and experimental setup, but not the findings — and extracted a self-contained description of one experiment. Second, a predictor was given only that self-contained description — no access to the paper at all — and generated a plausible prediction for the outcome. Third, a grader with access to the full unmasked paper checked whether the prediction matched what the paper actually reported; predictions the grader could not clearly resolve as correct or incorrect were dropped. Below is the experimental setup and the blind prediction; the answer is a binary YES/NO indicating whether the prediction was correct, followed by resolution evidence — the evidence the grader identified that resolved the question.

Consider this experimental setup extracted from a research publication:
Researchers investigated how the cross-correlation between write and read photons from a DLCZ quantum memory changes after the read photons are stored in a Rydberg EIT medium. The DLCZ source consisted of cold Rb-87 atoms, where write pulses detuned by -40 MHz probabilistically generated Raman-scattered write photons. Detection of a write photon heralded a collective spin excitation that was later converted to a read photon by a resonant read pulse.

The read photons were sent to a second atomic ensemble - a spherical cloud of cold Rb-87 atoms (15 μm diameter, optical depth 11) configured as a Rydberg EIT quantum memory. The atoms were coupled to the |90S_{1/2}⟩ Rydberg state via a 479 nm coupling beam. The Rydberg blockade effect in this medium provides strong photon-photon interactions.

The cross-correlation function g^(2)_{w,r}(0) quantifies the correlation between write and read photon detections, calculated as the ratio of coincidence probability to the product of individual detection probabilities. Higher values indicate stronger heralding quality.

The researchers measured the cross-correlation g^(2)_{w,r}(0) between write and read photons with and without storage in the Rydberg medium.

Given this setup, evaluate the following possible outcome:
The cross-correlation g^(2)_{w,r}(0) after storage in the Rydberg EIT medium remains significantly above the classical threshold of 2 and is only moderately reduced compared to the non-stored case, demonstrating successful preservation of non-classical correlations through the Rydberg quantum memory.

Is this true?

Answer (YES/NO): NO